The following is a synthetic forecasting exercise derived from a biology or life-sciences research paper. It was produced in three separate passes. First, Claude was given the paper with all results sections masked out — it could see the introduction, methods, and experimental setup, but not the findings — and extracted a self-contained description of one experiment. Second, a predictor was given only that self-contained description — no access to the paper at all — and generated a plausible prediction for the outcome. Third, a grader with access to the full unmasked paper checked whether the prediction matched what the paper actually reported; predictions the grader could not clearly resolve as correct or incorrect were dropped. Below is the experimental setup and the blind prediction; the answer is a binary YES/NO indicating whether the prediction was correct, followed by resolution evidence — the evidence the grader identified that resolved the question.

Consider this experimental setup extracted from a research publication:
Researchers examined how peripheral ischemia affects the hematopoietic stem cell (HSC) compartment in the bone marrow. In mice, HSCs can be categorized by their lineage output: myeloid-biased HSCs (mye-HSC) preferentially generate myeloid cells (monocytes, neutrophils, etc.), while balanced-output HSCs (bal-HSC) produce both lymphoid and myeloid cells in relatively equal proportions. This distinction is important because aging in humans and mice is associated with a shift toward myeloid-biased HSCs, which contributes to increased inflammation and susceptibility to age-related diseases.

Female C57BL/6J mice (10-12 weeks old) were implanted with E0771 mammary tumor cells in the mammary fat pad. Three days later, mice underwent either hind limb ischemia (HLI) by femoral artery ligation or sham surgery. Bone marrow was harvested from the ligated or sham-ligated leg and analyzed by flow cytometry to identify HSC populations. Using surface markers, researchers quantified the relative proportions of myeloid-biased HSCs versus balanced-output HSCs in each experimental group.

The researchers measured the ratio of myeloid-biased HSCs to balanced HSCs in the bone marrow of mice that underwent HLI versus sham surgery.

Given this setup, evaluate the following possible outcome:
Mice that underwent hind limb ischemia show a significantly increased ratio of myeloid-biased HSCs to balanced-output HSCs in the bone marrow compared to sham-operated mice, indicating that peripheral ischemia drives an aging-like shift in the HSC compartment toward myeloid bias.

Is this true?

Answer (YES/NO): YES